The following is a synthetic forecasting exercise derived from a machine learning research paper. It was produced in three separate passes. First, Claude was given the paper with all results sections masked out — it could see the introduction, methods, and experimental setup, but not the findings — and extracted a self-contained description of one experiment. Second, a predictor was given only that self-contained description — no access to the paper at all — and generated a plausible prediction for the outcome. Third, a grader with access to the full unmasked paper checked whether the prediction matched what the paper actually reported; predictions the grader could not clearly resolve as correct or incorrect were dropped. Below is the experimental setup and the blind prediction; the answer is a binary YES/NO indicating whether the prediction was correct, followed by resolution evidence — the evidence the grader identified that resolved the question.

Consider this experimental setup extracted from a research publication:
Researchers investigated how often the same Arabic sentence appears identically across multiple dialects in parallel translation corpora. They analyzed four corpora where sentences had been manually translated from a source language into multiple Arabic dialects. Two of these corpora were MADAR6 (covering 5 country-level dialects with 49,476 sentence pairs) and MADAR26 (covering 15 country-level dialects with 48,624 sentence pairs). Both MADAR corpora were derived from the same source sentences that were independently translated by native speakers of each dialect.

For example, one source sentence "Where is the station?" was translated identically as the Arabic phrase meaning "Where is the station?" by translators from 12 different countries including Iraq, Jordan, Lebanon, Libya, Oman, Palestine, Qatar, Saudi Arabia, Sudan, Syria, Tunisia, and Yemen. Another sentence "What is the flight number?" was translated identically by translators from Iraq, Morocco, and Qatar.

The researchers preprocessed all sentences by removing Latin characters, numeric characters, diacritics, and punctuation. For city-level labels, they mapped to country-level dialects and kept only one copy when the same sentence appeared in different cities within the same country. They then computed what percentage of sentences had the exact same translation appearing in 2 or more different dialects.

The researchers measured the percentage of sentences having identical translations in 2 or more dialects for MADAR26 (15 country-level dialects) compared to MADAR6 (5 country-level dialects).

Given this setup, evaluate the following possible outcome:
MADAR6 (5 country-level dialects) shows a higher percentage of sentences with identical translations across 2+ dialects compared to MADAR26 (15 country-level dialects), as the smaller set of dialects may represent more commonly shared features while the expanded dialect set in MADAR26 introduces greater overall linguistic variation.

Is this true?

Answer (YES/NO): NO